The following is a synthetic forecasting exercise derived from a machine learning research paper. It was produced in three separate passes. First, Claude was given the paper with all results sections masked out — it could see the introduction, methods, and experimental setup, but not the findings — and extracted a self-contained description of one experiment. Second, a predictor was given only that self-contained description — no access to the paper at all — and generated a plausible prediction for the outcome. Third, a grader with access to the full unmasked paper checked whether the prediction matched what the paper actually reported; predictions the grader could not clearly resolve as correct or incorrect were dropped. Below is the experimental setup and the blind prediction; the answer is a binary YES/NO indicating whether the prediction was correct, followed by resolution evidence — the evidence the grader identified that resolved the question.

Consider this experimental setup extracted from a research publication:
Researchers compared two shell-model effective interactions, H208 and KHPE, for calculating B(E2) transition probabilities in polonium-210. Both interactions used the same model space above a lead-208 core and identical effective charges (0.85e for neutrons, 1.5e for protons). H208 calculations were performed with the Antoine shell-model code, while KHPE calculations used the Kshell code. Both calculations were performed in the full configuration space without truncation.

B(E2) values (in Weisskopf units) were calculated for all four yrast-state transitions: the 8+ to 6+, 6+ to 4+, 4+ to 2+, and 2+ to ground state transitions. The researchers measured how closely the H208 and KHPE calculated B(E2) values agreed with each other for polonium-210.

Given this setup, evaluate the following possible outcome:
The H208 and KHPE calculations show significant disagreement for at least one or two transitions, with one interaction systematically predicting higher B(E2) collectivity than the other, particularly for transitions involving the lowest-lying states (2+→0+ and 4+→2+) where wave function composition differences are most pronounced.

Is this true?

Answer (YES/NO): NO